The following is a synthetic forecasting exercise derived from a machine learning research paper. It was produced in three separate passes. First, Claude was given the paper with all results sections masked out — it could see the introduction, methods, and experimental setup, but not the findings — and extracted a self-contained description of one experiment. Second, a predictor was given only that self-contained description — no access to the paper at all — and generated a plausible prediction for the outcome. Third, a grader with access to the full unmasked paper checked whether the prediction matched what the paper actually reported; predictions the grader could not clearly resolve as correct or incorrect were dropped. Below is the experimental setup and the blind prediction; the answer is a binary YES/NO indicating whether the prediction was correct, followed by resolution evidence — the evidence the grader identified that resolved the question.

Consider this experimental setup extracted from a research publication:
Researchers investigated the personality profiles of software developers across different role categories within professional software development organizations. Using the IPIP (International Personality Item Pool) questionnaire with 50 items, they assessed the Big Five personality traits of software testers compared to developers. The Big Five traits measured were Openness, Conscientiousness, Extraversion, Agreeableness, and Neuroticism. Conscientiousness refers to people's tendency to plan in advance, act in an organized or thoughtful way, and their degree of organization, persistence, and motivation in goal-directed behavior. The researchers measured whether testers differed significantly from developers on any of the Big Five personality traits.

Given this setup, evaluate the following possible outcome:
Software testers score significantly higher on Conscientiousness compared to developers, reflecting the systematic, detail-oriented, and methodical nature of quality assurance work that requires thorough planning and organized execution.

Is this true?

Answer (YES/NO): YES